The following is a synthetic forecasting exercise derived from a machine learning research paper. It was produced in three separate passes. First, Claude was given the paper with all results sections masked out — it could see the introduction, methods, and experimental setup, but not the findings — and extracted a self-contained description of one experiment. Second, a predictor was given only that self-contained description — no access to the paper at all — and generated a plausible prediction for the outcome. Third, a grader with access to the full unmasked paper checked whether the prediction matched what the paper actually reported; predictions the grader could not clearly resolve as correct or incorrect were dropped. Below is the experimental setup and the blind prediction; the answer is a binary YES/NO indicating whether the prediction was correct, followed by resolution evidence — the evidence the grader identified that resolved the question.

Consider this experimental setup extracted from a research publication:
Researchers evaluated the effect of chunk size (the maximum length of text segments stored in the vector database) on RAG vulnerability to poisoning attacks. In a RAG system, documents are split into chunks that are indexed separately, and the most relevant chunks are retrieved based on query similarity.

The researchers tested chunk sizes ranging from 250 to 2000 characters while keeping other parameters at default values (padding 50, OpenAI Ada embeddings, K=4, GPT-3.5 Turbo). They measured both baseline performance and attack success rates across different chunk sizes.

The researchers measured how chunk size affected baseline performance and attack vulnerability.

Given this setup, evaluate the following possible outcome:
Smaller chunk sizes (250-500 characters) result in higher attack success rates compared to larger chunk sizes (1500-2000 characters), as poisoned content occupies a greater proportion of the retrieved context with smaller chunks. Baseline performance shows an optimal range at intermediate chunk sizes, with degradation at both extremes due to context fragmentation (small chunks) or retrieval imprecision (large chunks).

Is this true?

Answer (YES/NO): NO